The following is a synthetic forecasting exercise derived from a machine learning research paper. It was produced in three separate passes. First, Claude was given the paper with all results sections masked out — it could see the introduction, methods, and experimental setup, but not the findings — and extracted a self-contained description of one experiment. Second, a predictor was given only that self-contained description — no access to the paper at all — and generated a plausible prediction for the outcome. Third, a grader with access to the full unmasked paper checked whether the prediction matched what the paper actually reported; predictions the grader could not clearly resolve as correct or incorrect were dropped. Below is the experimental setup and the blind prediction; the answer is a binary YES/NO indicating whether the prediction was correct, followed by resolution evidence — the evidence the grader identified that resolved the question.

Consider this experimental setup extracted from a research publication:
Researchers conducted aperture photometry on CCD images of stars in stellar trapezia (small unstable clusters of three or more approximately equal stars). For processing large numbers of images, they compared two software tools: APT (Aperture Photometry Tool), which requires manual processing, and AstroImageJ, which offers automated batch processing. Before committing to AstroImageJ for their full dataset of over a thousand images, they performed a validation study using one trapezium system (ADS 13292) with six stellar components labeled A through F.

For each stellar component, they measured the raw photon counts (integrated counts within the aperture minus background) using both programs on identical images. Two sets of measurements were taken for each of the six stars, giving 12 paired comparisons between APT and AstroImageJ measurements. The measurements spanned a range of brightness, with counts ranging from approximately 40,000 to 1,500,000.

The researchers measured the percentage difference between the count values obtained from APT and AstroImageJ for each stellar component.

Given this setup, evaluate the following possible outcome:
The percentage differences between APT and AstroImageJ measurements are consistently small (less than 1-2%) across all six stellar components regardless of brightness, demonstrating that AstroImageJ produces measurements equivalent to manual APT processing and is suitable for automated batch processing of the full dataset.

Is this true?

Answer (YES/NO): YES